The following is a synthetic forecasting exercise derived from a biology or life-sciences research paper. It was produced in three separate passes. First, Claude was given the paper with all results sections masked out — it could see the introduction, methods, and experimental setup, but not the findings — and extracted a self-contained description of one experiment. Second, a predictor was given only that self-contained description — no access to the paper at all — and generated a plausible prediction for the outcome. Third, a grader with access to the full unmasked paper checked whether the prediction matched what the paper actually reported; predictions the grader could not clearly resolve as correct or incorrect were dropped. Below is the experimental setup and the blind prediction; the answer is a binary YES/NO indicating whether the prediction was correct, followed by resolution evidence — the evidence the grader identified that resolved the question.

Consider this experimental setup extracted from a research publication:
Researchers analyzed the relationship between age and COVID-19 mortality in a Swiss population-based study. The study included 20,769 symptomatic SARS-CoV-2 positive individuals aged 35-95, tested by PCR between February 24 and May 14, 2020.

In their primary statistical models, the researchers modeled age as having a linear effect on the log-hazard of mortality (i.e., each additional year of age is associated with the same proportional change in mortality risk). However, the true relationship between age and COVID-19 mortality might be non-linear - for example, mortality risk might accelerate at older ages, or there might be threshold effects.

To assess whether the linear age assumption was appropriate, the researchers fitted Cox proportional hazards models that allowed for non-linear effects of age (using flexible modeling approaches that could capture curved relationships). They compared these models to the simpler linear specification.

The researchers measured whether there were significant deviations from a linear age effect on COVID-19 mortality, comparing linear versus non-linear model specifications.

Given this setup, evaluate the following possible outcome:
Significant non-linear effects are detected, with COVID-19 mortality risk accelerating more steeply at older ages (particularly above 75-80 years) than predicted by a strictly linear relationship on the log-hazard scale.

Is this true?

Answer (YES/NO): NO